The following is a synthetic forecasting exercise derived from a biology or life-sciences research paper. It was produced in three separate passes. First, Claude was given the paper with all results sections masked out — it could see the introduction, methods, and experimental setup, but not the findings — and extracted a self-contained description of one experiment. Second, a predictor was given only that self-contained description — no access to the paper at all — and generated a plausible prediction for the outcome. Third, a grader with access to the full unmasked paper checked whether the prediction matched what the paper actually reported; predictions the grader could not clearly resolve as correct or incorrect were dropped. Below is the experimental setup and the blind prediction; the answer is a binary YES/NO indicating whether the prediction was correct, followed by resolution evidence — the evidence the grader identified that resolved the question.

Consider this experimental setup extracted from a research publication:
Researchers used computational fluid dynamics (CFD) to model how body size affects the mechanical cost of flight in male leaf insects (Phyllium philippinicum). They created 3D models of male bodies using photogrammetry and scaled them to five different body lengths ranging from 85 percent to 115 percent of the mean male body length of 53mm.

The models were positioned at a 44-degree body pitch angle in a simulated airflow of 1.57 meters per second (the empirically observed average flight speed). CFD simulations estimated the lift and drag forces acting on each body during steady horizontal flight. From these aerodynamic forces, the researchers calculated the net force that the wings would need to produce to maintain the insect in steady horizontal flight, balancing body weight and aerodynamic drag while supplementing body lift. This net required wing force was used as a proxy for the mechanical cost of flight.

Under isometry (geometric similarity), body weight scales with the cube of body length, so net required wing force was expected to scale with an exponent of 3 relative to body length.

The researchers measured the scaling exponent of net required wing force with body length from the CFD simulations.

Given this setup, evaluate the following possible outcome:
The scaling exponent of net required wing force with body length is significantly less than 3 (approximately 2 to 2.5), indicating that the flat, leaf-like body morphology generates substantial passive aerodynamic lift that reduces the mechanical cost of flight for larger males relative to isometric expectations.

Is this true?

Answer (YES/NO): NO